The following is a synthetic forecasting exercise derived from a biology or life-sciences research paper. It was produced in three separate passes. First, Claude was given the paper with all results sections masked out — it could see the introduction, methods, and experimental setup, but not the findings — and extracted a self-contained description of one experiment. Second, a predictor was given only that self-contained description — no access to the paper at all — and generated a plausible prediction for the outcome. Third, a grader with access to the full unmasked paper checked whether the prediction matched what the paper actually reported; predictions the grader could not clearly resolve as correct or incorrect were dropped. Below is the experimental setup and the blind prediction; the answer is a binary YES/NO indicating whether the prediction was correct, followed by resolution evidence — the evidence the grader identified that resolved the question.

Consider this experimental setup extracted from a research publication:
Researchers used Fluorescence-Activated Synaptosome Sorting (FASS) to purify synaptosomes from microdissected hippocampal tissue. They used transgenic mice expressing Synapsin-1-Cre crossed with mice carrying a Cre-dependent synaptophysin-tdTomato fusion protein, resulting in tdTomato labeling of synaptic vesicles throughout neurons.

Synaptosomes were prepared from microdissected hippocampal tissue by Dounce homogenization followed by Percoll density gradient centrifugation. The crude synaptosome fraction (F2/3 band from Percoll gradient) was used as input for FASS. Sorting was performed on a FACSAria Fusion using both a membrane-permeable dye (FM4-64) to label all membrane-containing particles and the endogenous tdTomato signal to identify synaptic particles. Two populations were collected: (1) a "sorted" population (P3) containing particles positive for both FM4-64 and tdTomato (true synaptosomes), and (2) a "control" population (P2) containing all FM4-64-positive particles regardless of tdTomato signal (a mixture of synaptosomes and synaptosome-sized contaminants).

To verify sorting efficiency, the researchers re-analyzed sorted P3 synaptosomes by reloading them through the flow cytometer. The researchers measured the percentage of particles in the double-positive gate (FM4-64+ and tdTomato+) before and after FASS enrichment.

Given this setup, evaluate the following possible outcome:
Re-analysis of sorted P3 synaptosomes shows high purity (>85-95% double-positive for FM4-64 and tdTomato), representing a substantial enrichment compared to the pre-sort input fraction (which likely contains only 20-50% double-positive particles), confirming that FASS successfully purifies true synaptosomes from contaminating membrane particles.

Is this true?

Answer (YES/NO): NO